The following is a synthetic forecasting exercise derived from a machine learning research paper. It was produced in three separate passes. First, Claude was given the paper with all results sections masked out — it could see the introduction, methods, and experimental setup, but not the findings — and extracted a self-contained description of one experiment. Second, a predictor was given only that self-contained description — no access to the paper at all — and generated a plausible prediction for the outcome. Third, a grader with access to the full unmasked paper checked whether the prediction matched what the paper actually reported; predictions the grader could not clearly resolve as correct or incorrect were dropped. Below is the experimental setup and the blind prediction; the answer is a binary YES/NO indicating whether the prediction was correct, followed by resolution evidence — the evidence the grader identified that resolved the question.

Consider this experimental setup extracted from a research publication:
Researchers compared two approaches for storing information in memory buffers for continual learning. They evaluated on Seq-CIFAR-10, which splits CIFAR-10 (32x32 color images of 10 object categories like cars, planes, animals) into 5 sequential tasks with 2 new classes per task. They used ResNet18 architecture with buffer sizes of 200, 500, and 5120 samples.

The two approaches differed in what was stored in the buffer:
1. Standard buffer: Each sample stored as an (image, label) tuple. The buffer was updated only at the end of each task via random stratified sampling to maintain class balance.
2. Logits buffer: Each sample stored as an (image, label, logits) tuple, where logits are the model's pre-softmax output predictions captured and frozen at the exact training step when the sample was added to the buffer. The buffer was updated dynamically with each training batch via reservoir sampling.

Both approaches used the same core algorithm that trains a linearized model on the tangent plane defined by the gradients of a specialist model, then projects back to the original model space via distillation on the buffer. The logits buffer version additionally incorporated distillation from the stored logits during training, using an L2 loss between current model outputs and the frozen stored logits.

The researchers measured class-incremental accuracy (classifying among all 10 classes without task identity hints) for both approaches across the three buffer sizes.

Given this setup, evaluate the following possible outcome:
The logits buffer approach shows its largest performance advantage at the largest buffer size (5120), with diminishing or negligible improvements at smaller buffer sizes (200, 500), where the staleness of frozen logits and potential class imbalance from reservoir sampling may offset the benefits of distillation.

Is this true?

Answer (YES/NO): NO